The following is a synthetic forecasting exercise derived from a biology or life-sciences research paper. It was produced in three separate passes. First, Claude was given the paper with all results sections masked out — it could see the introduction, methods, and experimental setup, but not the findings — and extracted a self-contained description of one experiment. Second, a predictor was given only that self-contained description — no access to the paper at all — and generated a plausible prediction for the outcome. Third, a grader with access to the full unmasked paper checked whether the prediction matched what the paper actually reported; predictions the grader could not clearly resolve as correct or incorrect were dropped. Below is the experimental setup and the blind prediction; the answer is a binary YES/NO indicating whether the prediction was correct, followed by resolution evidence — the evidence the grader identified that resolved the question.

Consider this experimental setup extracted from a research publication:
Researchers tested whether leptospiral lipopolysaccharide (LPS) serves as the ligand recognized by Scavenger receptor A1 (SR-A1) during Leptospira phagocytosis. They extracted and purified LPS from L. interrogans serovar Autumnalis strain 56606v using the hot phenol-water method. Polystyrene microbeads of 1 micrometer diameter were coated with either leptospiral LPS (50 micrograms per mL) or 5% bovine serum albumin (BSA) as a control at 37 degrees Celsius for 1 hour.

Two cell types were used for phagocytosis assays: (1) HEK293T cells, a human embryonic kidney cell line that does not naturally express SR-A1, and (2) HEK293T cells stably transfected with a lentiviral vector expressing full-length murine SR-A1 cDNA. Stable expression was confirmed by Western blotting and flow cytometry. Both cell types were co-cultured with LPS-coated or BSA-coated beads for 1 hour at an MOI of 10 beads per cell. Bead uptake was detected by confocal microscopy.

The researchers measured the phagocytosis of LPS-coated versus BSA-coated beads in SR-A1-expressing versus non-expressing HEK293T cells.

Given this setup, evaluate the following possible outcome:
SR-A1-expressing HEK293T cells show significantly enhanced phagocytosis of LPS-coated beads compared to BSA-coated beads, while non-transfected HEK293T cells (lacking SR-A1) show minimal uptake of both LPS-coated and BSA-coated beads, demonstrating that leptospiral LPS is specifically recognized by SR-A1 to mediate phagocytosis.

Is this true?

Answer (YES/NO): YES